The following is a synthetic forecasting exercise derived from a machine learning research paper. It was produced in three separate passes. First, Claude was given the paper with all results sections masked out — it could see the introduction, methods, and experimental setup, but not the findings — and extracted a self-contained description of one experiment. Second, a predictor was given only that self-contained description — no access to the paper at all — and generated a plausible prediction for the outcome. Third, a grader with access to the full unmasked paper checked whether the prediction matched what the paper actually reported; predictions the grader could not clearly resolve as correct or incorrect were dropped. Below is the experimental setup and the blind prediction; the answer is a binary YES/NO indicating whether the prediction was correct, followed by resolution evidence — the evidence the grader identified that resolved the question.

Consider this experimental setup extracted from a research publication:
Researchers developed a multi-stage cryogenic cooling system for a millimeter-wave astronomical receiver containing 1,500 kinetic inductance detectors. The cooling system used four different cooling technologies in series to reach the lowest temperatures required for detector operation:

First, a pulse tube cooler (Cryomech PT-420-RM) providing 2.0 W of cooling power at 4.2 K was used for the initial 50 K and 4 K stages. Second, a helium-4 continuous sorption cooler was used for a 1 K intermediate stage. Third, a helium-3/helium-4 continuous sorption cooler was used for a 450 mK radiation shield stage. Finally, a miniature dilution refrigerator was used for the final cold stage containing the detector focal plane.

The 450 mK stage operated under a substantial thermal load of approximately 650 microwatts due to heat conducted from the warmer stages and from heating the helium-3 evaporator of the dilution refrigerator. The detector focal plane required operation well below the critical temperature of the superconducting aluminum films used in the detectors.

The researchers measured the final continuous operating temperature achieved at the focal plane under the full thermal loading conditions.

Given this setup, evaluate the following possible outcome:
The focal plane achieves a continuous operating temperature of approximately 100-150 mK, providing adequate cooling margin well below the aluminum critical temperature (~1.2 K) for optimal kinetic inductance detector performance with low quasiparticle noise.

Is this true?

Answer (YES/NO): YES